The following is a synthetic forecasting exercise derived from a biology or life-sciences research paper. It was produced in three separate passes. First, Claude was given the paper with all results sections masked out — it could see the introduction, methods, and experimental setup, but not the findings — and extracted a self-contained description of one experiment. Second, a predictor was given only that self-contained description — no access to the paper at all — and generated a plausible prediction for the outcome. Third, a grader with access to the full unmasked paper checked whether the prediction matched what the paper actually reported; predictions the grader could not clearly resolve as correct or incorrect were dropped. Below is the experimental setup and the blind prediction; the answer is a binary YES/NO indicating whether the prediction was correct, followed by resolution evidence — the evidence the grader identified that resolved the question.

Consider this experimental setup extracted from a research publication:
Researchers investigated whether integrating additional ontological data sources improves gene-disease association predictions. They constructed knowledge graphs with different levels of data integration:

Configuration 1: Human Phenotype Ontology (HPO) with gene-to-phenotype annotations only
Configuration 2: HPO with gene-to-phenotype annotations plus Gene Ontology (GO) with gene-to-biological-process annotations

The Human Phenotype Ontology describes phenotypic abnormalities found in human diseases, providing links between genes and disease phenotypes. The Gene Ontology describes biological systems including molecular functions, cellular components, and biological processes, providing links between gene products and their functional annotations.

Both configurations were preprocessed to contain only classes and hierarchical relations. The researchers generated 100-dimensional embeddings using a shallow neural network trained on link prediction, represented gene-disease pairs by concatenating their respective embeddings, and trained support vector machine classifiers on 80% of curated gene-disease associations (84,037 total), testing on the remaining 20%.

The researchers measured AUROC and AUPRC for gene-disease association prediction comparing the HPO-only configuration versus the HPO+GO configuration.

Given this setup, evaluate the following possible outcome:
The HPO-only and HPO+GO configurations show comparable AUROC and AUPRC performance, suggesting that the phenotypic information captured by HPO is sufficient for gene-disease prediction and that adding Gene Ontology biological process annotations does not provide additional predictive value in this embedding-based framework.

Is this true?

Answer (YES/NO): YES